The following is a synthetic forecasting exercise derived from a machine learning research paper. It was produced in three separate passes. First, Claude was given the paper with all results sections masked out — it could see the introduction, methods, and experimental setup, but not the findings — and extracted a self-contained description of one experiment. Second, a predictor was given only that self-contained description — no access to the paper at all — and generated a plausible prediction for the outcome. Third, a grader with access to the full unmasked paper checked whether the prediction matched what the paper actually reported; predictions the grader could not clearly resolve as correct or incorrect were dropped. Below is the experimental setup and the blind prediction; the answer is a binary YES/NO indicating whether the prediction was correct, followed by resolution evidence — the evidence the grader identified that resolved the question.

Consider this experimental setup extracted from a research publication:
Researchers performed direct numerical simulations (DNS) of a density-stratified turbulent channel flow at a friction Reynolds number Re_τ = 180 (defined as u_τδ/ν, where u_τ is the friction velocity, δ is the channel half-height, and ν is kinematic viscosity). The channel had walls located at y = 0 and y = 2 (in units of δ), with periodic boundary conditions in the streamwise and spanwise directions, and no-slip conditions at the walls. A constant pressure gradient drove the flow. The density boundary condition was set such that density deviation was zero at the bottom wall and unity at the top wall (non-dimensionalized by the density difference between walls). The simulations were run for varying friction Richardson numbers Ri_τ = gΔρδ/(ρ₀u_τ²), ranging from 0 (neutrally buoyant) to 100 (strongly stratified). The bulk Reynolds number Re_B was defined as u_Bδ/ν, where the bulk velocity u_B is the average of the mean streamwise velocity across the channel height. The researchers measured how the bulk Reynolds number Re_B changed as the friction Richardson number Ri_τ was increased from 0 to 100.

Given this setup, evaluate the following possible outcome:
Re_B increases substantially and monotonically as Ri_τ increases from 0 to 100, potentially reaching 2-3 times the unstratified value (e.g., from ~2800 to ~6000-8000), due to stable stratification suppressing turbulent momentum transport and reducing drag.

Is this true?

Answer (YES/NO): NO